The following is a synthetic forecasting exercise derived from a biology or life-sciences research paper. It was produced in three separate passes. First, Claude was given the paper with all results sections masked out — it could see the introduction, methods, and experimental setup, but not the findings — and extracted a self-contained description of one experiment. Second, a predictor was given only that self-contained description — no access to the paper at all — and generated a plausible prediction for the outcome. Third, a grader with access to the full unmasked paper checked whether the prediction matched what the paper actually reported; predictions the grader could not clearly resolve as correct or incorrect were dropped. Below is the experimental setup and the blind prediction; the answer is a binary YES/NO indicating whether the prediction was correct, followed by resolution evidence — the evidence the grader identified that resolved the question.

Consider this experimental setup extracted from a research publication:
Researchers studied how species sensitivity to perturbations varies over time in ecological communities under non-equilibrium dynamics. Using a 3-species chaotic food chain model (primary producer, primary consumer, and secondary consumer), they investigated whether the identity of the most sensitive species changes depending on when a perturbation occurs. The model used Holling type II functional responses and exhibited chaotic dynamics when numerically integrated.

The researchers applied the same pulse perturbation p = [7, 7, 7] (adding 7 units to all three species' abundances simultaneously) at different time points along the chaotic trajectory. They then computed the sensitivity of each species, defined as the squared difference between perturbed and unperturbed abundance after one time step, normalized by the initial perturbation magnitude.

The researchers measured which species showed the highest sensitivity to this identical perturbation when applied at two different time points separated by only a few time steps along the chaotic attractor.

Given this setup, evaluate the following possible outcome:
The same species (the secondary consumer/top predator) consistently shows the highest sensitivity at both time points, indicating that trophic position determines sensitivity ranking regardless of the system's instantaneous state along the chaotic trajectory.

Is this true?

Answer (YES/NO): NO